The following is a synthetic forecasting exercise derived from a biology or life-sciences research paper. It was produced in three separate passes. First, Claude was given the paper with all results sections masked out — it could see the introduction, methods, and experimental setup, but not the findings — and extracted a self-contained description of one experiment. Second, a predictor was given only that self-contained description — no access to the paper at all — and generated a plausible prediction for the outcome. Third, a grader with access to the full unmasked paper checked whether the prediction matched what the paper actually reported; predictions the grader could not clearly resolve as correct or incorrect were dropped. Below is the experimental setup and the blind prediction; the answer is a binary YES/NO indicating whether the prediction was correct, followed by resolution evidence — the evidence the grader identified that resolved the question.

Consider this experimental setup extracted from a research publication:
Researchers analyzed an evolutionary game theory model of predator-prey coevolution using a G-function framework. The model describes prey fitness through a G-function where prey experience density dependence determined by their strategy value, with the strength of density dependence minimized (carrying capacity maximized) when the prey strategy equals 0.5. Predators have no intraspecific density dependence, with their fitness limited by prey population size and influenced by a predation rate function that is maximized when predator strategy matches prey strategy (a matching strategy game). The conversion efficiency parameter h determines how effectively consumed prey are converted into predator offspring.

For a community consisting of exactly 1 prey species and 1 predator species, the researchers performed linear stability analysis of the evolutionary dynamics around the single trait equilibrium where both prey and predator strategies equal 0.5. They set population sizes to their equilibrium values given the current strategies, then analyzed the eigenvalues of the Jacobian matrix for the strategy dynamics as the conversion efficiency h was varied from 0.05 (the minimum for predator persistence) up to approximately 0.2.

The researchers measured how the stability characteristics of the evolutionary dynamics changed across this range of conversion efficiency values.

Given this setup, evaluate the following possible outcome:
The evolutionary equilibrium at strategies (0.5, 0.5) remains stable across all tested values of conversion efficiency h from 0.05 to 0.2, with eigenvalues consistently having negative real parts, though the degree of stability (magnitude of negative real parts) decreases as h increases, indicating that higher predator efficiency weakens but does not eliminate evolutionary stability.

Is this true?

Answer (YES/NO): NO